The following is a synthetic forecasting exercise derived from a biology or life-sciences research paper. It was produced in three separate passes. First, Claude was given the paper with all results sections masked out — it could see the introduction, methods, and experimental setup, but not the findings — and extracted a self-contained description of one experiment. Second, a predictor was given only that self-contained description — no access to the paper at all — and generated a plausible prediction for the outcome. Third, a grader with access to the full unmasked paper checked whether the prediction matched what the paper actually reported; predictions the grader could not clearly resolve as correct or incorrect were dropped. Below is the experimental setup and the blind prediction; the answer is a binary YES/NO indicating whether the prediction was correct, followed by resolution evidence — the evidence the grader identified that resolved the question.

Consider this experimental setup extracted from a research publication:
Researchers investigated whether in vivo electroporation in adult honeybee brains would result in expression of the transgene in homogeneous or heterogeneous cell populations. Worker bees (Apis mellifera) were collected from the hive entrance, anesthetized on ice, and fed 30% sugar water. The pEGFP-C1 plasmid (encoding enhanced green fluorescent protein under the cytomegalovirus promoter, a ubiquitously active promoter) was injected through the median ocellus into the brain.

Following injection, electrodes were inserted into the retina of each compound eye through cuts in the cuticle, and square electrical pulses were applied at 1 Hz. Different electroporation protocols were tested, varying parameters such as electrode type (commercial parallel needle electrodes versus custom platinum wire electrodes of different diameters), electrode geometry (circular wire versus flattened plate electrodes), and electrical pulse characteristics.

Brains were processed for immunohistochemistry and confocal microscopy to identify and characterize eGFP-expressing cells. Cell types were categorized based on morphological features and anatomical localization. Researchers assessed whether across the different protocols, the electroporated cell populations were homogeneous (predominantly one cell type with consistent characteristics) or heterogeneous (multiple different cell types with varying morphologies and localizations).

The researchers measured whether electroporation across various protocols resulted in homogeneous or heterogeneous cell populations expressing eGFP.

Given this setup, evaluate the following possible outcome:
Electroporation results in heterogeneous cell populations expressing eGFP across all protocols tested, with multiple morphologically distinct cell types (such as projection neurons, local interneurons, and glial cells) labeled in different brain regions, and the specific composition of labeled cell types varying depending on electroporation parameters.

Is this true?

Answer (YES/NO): YES